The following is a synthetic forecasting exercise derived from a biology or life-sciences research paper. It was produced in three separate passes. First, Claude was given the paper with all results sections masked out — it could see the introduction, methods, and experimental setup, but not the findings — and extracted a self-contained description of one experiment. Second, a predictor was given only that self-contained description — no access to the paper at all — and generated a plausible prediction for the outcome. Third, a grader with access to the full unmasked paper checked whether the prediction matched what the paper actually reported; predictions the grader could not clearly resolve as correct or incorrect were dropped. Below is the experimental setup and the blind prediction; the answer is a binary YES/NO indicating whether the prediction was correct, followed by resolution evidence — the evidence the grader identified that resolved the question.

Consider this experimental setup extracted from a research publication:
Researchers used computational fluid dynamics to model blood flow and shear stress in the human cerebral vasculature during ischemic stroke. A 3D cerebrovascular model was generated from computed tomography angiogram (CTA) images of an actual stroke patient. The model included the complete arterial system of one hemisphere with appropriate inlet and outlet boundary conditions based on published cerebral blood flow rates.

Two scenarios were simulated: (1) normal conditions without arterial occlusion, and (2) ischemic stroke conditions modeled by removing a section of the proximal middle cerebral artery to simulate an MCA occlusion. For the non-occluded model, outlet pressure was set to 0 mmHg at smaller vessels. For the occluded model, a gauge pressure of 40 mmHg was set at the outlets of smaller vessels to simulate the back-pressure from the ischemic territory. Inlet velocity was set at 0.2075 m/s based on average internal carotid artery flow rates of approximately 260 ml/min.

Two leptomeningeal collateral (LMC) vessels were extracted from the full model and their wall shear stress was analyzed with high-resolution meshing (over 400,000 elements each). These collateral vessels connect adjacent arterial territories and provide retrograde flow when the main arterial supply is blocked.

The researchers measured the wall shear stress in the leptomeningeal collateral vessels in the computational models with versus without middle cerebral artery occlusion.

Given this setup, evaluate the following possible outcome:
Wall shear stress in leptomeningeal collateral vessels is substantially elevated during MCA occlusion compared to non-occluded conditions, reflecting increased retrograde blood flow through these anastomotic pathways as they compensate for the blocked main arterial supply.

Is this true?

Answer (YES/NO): YES